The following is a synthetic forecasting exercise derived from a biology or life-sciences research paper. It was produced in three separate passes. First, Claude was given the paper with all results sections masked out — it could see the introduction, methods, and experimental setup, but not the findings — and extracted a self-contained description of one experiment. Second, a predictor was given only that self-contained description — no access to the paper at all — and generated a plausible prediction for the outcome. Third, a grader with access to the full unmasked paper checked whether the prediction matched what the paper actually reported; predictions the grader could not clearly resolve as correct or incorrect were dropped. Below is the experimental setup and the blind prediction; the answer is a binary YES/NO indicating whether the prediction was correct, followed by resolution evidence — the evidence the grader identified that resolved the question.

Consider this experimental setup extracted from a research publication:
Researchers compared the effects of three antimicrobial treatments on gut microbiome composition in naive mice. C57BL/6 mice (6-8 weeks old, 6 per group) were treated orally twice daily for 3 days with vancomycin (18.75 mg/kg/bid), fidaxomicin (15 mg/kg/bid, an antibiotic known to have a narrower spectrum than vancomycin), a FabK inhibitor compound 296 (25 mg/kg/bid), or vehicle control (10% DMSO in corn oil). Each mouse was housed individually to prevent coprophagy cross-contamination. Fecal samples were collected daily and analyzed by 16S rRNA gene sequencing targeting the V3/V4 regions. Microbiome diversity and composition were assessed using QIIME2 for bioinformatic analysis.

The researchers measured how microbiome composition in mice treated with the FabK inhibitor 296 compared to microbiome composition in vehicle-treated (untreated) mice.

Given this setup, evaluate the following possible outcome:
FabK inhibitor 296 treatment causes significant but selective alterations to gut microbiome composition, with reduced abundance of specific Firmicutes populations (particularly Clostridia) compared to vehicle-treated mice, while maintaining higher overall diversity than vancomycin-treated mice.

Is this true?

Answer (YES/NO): NO